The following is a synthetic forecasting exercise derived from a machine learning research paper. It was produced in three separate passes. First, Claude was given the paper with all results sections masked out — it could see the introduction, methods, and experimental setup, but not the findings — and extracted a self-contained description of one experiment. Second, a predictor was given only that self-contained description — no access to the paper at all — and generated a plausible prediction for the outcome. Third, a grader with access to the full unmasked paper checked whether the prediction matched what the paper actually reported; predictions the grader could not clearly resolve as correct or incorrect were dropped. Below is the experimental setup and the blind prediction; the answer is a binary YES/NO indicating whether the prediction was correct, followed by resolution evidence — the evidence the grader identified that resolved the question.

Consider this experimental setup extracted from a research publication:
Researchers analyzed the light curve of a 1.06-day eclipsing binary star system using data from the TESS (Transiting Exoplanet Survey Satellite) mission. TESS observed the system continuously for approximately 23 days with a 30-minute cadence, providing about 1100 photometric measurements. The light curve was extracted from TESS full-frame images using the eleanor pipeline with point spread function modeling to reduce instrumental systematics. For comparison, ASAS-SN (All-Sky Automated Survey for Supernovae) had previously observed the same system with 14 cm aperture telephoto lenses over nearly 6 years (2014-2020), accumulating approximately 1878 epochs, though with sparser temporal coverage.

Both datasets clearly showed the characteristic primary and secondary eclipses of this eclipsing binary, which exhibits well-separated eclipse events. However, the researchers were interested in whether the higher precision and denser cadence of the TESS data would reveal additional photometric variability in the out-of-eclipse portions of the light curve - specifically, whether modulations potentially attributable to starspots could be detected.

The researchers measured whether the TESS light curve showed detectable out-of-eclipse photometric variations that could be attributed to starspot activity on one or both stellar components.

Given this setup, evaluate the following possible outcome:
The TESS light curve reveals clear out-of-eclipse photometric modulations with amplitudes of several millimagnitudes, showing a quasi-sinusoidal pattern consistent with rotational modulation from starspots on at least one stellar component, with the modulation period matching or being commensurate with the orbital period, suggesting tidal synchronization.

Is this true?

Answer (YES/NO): YES